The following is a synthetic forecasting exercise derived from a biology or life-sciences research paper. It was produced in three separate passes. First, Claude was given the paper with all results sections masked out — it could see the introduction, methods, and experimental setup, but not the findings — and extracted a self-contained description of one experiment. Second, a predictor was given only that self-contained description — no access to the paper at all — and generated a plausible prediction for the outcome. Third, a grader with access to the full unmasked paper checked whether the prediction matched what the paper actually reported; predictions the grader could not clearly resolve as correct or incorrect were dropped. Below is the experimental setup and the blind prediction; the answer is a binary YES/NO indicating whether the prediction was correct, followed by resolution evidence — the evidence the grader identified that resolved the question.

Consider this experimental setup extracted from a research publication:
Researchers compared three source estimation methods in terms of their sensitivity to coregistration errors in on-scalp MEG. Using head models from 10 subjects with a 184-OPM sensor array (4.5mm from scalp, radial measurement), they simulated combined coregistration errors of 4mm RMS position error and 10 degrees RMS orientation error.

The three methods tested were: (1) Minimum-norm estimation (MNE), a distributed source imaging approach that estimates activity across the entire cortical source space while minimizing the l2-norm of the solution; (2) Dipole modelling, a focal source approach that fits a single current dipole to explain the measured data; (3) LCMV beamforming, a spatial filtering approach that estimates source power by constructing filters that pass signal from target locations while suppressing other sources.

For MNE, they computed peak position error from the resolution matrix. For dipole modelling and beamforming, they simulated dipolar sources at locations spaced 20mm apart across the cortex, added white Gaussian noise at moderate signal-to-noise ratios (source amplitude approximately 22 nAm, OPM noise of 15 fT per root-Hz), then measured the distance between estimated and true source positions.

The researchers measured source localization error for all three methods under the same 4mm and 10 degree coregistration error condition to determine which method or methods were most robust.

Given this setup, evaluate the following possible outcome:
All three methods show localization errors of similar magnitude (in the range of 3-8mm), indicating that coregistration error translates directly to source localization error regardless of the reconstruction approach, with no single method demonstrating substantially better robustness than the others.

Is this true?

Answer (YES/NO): NO